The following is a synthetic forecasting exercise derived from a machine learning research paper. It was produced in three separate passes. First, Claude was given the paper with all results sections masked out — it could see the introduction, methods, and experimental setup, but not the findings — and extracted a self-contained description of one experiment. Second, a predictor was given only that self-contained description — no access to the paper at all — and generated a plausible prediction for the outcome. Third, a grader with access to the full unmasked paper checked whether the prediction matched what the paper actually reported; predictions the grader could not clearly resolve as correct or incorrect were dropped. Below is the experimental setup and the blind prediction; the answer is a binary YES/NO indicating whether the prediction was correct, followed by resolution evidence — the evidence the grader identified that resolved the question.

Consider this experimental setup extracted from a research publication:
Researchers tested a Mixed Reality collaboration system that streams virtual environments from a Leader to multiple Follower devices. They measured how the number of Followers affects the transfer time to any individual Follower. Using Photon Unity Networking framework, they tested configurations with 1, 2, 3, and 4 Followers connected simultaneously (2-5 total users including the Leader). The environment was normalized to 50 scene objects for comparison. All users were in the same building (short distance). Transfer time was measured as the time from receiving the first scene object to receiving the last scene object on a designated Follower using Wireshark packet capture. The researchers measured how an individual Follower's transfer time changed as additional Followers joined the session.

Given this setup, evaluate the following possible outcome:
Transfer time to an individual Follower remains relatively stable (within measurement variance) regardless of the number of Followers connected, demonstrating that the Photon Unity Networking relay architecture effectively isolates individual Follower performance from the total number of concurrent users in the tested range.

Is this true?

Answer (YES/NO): YES